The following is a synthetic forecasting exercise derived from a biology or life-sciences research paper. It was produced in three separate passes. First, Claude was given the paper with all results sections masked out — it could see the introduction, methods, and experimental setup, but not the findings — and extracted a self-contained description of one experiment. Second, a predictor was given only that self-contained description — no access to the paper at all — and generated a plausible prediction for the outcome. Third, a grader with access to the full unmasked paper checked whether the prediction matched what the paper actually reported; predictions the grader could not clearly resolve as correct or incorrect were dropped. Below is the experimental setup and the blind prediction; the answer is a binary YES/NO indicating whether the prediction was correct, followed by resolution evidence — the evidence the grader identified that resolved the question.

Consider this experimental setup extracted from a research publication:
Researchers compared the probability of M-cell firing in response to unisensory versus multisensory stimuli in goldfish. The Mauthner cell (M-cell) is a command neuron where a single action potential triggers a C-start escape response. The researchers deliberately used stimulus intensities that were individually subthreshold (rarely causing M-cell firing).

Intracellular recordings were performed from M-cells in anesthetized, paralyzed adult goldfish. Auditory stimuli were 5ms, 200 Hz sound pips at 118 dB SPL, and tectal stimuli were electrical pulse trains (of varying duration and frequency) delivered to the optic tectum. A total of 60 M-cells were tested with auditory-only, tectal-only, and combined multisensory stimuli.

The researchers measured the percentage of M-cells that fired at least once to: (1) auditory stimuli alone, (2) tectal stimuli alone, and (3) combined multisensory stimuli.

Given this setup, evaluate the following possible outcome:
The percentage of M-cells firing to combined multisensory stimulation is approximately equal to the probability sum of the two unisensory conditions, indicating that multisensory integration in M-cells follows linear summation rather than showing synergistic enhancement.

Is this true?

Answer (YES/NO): YES